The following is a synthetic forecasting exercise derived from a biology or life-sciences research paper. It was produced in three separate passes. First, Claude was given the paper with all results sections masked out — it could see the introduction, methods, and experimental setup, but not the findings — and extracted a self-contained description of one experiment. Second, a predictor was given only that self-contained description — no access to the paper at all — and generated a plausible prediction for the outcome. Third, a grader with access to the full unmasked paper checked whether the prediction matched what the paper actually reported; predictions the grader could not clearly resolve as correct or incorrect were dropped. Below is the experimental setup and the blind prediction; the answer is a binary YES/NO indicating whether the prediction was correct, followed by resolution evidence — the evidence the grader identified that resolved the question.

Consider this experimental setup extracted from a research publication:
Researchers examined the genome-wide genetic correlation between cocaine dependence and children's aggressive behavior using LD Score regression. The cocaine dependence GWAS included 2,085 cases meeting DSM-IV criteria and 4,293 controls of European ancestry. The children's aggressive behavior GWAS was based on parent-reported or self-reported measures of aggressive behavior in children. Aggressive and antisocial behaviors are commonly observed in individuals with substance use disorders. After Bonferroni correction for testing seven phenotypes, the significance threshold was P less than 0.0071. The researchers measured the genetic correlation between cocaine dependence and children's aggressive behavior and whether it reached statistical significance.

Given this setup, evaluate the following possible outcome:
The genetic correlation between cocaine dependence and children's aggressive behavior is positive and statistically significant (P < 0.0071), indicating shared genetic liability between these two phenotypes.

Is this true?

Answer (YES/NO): NO